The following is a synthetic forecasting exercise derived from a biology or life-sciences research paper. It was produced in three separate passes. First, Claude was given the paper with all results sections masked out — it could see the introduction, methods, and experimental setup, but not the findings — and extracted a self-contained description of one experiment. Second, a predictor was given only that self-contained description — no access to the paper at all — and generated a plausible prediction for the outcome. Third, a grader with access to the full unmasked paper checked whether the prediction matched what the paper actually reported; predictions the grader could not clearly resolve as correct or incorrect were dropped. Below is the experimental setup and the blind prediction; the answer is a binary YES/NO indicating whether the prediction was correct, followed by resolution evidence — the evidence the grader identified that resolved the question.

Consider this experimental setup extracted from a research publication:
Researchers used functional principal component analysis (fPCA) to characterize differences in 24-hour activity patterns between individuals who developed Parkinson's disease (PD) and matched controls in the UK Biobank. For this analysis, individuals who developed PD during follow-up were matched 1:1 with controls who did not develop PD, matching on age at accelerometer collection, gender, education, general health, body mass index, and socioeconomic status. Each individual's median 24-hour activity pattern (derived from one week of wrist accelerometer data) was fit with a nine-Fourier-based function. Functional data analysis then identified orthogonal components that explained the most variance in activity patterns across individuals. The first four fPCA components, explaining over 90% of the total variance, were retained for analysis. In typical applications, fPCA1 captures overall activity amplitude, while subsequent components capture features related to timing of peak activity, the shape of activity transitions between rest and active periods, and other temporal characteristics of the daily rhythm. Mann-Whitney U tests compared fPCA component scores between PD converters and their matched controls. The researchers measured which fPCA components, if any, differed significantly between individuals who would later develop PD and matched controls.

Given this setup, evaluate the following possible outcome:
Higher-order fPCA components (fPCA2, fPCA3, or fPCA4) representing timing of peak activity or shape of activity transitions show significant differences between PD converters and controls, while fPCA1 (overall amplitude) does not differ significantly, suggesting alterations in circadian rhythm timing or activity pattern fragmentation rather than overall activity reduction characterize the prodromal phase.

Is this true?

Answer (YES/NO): NO